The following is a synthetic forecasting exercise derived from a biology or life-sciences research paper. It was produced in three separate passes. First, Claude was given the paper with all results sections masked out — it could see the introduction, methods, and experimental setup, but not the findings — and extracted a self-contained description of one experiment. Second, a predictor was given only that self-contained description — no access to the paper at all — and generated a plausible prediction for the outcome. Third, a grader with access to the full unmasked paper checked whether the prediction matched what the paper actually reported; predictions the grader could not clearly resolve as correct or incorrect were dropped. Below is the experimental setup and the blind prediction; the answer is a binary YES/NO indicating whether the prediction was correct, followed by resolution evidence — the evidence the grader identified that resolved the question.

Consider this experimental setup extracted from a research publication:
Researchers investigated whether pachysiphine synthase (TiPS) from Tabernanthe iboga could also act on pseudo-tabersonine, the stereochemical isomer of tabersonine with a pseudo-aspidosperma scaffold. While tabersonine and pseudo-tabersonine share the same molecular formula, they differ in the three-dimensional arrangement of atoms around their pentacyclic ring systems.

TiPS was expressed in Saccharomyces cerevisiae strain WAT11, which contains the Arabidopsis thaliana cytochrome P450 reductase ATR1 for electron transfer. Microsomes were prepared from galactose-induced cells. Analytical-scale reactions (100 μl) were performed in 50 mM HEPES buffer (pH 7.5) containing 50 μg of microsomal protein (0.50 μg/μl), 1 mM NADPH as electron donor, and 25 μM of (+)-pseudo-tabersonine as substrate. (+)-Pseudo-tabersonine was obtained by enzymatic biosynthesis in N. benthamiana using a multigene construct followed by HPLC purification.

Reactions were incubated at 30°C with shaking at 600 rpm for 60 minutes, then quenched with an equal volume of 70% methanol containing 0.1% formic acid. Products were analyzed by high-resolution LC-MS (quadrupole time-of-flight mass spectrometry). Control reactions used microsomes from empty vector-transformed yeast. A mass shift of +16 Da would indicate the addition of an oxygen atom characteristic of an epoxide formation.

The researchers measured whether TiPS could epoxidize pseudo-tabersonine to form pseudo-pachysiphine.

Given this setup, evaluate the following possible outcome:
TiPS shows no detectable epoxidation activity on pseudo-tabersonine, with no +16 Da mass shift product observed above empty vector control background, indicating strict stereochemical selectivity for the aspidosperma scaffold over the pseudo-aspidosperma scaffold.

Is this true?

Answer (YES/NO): YES